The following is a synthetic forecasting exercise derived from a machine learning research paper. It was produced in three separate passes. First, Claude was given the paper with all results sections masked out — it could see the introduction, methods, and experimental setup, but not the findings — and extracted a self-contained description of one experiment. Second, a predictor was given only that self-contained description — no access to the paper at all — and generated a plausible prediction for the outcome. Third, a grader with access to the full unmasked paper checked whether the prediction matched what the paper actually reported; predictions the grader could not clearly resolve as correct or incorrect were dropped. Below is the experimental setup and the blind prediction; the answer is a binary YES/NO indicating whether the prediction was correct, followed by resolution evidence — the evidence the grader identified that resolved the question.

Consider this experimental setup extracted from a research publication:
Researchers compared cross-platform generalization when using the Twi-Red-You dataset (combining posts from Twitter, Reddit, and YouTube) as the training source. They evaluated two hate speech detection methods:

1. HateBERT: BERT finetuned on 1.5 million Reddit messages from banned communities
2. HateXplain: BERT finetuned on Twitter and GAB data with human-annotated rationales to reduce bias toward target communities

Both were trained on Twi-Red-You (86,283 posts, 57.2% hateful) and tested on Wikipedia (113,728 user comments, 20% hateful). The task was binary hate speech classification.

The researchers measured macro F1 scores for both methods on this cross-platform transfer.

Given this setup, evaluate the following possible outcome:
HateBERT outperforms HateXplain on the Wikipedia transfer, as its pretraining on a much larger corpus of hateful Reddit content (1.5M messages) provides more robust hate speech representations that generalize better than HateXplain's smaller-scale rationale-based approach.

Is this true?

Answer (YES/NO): YES